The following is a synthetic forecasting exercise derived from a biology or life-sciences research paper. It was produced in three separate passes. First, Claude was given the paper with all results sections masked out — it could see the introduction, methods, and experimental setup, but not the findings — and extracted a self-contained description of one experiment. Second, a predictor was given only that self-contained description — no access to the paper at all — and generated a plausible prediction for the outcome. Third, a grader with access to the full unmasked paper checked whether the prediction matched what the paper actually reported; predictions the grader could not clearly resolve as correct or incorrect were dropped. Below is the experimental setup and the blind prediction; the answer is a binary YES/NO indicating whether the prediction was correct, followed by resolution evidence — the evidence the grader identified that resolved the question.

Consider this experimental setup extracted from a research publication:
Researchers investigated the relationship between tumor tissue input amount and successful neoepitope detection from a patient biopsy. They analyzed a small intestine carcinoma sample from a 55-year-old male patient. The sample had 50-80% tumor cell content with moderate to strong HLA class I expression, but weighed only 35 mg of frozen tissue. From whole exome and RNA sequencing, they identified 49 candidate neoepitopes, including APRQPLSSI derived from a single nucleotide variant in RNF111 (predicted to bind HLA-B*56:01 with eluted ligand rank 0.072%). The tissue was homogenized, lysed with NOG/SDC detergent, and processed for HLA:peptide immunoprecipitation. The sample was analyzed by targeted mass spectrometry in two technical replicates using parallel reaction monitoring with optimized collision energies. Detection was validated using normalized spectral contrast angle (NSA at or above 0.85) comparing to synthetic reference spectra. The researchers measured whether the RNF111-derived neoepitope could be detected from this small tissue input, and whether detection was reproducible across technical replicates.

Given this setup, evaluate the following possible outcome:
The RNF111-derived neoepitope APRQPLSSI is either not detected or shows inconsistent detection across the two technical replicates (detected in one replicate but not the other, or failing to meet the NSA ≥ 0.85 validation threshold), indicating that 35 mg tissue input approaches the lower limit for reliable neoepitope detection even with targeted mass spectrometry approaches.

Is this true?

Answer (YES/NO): NO